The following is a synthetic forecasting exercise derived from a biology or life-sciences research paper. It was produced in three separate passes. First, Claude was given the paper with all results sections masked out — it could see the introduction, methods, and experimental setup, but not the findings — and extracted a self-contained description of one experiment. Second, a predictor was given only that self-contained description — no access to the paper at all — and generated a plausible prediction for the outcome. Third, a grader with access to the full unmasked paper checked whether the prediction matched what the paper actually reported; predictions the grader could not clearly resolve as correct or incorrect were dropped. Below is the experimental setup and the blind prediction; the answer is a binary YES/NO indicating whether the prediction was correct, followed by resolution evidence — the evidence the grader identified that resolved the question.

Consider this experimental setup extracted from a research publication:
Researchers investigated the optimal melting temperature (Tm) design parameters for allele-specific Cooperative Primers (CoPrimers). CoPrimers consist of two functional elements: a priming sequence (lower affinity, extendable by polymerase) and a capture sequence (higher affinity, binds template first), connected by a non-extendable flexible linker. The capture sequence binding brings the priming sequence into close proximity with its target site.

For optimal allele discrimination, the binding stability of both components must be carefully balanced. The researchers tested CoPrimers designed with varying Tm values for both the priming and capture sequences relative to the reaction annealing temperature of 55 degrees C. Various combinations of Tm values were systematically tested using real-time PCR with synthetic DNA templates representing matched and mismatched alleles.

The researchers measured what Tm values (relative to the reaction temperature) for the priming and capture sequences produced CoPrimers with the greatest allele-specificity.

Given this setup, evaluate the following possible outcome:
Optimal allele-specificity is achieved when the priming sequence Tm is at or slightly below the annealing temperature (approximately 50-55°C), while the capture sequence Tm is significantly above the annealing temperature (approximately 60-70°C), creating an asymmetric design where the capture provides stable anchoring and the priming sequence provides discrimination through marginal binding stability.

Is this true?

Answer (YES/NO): NO